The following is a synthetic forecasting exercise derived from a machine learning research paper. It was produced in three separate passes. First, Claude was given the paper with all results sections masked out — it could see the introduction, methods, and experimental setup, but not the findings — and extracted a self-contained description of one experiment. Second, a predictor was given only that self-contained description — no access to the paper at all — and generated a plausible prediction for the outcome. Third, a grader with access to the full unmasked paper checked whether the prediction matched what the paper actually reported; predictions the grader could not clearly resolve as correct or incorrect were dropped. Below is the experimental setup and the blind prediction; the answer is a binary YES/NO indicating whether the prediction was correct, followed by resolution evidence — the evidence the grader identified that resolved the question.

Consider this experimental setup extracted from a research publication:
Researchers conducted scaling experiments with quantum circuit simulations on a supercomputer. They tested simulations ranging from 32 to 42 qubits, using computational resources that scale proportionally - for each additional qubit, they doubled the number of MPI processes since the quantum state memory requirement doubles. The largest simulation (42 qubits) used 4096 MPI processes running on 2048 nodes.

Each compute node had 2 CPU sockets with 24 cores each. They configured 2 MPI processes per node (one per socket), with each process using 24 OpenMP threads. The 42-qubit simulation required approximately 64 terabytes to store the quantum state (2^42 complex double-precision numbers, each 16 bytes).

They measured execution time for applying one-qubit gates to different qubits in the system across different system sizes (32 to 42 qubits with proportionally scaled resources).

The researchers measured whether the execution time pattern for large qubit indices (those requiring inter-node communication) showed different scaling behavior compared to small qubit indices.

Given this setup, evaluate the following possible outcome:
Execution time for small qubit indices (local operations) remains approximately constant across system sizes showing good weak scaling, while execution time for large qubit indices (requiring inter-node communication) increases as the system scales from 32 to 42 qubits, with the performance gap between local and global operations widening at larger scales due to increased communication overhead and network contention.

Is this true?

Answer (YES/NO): NO